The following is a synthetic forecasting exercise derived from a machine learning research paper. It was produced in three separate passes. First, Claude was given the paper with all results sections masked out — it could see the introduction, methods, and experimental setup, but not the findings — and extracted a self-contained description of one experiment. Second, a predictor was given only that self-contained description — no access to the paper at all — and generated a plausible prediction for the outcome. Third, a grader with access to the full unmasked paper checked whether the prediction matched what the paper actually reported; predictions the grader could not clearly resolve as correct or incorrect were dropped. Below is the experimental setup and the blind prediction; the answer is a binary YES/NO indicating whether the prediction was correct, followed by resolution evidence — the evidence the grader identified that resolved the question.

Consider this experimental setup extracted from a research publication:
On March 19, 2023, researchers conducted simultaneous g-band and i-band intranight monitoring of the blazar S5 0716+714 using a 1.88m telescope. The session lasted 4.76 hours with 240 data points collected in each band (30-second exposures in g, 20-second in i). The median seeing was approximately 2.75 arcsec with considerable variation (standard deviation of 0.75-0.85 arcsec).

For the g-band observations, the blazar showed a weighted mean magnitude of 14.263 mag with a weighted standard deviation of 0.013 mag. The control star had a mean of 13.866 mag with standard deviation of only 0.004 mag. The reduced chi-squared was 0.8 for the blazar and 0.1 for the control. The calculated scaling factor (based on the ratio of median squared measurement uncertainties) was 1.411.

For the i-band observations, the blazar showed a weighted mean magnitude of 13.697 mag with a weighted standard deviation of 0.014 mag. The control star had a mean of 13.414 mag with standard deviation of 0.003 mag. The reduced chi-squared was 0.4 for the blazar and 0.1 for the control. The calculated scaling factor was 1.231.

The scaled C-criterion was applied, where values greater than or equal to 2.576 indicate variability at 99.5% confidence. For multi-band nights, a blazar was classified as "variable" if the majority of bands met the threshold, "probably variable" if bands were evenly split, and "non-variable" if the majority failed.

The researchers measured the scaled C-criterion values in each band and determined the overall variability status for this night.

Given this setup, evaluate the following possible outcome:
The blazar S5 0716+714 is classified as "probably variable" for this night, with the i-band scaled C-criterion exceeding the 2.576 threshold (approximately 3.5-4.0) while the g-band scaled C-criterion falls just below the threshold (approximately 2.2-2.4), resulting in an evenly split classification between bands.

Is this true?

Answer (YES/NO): YES